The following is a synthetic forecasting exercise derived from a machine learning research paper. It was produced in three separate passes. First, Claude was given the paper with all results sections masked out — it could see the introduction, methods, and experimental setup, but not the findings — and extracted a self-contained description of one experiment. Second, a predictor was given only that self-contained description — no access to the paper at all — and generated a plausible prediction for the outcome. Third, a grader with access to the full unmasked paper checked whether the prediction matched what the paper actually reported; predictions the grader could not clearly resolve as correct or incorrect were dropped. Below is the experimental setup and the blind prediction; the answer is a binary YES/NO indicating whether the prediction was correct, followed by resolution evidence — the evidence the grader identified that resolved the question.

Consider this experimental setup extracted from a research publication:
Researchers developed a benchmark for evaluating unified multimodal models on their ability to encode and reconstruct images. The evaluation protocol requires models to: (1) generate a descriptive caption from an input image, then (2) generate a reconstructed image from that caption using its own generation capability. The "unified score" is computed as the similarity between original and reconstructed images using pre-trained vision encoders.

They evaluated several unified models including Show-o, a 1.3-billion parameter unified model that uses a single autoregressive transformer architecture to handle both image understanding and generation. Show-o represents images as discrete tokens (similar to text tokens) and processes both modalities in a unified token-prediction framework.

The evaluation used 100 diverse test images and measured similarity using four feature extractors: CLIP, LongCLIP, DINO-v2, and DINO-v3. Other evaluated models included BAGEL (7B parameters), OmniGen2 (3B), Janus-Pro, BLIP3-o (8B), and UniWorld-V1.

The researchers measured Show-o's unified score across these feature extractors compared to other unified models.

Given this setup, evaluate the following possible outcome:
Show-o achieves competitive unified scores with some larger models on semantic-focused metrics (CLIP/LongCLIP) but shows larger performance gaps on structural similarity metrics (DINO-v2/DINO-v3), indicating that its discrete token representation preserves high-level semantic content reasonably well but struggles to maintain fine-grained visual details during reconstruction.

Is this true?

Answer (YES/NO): NO